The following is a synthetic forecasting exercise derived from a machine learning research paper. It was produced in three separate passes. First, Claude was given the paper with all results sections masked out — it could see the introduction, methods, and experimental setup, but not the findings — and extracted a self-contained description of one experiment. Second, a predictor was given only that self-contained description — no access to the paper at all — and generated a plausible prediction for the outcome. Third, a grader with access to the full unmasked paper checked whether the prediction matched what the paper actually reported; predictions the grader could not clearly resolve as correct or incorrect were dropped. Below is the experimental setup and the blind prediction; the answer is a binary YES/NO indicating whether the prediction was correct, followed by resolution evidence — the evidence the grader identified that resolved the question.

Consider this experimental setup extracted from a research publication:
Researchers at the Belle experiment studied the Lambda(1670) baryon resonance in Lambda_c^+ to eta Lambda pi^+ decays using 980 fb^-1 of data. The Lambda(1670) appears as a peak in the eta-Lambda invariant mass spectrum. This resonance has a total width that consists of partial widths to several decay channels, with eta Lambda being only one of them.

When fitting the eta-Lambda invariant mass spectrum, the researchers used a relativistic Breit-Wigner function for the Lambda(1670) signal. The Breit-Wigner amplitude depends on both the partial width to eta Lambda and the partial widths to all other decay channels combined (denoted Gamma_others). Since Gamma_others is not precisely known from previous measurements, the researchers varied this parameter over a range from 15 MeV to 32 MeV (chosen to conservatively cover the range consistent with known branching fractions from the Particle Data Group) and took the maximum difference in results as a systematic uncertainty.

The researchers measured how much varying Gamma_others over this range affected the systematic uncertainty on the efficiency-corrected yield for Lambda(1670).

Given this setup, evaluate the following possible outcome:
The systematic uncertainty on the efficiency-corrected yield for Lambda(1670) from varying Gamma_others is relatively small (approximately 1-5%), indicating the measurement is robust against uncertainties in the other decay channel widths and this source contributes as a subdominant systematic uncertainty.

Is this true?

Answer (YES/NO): YES